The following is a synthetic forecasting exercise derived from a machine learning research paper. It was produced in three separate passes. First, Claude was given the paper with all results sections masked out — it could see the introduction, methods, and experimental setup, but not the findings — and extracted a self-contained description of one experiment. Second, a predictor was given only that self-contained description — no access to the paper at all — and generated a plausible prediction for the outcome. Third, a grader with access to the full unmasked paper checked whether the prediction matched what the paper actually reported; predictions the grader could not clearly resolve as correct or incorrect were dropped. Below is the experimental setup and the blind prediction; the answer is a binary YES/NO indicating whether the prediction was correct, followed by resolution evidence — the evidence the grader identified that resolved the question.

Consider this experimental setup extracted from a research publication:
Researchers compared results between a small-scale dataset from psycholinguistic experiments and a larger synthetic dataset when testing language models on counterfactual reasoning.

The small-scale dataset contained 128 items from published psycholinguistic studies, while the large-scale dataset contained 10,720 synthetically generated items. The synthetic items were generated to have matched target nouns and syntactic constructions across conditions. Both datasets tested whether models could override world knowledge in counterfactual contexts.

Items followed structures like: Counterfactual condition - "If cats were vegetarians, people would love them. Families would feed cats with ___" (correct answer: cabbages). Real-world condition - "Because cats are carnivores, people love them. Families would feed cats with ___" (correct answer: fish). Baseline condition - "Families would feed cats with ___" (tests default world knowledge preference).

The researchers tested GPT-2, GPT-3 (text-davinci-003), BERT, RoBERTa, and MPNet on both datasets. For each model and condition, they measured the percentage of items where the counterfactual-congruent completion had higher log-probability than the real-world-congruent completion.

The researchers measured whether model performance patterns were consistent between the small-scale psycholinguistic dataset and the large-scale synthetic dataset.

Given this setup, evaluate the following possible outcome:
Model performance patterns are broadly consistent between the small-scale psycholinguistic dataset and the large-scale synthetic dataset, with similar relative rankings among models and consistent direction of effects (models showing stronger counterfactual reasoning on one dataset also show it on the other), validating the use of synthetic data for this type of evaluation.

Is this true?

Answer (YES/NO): NO